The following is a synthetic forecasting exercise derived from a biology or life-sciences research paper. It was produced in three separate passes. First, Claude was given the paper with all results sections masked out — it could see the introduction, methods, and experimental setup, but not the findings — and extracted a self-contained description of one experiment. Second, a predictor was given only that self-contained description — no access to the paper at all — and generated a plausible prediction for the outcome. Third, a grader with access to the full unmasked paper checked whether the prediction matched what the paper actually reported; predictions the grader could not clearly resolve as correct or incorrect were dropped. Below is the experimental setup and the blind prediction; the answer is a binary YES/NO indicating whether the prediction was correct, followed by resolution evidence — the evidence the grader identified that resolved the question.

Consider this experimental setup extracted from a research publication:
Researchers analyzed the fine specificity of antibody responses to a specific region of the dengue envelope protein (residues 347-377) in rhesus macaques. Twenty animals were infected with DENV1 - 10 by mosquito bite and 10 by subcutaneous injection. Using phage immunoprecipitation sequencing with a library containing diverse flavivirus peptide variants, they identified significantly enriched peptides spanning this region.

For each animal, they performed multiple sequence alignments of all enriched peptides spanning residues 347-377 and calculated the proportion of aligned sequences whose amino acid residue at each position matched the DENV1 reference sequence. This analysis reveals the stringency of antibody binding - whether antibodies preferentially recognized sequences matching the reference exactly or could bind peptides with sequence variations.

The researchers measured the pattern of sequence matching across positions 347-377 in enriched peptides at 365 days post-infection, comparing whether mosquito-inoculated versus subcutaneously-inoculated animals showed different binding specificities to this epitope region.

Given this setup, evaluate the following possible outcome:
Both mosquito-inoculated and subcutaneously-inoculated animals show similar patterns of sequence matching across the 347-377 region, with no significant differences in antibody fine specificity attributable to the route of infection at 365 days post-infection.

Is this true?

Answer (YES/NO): YES